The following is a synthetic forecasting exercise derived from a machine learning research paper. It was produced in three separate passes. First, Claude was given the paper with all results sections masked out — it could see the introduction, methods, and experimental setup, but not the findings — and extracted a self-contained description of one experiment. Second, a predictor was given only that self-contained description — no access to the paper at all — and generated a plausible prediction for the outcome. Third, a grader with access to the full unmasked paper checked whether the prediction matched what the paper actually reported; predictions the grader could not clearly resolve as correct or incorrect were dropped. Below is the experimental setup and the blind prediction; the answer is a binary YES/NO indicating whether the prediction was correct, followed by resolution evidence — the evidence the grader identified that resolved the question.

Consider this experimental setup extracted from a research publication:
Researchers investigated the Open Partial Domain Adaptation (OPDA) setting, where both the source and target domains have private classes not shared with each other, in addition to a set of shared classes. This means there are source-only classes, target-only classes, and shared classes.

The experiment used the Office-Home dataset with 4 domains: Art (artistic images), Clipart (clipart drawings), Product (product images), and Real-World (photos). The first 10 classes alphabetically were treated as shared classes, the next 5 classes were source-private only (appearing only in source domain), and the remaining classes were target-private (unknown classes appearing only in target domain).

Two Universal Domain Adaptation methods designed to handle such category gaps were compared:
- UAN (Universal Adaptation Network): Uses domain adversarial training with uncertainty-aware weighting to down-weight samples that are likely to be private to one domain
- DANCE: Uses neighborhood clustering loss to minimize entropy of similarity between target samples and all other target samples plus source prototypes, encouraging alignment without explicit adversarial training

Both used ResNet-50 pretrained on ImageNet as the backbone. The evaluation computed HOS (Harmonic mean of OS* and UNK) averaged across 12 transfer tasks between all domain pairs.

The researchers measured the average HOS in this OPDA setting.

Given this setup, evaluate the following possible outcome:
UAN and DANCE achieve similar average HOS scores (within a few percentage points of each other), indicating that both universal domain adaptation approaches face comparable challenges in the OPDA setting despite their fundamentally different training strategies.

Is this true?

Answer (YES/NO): NO